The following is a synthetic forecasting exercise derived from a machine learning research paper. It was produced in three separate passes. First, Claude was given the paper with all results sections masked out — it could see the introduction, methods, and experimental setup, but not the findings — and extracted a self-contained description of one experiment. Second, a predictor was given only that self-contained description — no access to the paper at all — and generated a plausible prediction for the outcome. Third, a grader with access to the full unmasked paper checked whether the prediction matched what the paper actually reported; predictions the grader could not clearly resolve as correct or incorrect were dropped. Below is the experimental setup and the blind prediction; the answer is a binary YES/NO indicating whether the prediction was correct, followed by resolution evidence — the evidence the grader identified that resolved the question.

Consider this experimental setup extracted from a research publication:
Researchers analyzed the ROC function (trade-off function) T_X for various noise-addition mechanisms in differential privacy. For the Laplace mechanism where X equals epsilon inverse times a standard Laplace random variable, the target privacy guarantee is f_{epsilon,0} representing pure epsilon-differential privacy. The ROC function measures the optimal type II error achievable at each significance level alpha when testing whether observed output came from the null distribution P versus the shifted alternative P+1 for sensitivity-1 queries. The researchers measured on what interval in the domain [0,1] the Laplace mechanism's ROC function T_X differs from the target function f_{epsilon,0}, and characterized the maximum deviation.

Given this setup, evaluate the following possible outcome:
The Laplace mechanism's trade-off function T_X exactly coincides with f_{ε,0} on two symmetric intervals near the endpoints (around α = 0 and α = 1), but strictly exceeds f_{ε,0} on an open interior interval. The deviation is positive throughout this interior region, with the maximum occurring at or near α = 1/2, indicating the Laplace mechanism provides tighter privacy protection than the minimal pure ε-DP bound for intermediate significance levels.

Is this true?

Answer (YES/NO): NO